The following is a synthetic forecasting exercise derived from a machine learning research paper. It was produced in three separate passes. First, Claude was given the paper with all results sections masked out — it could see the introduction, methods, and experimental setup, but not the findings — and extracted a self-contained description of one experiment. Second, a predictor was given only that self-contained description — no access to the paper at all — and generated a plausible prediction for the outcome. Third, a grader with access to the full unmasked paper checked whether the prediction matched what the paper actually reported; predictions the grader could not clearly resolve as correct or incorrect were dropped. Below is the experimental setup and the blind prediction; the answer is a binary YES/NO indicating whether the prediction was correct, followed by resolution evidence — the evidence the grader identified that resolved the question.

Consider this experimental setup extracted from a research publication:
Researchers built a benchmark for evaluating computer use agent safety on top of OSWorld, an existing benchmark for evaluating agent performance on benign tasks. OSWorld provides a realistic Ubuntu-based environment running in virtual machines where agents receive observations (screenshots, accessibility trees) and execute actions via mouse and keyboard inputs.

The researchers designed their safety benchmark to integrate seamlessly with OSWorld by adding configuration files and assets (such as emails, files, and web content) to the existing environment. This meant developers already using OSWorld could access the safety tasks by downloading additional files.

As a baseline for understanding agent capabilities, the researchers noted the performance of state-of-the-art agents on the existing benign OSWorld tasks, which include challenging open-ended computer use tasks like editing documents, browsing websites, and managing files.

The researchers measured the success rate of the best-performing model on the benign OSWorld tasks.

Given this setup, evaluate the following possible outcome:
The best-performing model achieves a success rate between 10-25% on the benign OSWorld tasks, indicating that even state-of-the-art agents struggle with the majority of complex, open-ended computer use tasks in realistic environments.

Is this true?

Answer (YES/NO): NO